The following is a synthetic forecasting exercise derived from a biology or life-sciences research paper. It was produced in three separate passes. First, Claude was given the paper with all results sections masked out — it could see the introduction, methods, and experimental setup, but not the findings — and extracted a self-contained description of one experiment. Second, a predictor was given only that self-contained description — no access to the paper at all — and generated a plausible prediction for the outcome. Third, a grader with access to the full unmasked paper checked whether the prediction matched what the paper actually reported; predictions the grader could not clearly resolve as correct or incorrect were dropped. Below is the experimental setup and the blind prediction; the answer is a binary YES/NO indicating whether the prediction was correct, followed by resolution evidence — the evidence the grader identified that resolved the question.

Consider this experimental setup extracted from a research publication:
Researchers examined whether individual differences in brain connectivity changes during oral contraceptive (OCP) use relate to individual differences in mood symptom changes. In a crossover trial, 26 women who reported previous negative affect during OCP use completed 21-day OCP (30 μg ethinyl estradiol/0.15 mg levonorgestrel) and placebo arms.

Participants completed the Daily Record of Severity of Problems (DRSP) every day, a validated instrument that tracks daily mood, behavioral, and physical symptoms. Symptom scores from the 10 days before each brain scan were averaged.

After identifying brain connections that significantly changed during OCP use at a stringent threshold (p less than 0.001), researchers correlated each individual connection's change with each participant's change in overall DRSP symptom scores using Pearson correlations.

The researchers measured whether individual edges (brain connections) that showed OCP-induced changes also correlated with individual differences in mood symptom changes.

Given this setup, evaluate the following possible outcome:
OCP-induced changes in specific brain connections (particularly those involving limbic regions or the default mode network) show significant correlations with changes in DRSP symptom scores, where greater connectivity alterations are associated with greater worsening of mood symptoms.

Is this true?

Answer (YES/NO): YES